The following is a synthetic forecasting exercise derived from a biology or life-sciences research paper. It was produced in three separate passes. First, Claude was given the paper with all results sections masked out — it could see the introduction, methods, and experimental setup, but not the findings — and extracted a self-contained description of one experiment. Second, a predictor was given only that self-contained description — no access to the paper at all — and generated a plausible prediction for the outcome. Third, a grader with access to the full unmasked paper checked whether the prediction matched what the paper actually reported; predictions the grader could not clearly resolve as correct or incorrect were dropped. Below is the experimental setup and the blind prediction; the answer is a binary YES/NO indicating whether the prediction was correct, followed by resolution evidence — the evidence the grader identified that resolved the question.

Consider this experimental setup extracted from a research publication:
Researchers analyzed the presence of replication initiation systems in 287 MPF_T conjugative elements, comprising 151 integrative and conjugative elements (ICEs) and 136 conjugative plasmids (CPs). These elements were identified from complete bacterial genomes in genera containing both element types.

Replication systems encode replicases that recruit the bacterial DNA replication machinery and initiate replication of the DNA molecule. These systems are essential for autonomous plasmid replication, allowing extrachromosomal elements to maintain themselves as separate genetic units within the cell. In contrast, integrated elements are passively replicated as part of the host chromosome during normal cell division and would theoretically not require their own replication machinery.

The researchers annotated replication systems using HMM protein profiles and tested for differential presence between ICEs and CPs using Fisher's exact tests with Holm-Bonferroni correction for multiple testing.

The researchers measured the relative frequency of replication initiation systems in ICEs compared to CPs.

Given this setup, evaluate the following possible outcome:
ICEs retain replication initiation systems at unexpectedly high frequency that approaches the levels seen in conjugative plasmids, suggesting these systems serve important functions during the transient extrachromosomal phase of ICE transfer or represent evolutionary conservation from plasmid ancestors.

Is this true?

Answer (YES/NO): NO